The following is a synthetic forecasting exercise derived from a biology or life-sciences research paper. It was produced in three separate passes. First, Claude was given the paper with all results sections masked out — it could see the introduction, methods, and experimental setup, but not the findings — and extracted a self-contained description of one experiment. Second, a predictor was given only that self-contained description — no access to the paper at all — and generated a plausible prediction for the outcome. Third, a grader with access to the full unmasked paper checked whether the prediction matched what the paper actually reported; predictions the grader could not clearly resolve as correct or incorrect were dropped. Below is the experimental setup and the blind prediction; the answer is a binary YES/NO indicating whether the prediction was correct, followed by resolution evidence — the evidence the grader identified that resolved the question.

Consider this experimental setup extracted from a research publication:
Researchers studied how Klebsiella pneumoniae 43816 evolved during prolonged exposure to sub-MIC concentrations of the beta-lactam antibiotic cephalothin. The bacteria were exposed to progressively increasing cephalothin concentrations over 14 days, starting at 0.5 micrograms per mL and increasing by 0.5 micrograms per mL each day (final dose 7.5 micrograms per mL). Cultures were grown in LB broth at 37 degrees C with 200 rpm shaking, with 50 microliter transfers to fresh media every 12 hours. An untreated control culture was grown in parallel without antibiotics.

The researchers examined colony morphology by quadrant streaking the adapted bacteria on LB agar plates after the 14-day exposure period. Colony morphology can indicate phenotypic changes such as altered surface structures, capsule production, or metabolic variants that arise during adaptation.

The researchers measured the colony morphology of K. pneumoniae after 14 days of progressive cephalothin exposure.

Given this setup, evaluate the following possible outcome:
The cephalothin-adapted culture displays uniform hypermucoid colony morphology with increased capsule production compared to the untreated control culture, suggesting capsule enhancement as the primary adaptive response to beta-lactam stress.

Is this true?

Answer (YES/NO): NO